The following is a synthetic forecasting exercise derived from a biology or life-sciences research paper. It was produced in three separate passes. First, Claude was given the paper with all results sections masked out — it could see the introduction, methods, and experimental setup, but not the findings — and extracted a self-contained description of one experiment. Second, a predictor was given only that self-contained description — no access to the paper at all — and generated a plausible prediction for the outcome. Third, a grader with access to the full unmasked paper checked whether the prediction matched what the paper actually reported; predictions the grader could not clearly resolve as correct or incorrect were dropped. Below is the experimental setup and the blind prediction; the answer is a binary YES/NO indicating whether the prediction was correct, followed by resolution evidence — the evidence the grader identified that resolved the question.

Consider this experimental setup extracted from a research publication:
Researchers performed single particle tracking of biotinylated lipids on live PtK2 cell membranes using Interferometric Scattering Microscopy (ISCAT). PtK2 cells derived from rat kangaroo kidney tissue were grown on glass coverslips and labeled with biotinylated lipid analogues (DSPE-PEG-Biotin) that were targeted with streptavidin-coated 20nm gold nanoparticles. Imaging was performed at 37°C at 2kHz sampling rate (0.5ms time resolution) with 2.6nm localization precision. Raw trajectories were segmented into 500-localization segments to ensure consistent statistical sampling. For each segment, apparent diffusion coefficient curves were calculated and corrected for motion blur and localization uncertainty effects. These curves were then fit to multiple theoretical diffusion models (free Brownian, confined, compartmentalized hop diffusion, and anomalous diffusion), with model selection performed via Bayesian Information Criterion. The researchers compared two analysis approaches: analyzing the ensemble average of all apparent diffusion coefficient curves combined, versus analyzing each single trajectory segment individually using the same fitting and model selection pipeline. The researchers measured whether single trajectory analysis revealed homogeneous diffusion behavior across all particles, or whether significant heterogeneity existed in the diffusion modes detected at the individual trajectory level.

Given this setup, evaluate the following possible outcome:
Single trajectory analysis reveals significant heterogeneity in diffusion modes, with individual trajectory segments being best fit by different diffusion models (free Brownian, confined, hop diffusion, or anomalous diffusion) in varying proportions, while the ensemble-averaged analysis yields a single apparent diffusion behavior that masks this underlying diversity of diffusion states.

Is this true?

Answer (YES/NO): YES